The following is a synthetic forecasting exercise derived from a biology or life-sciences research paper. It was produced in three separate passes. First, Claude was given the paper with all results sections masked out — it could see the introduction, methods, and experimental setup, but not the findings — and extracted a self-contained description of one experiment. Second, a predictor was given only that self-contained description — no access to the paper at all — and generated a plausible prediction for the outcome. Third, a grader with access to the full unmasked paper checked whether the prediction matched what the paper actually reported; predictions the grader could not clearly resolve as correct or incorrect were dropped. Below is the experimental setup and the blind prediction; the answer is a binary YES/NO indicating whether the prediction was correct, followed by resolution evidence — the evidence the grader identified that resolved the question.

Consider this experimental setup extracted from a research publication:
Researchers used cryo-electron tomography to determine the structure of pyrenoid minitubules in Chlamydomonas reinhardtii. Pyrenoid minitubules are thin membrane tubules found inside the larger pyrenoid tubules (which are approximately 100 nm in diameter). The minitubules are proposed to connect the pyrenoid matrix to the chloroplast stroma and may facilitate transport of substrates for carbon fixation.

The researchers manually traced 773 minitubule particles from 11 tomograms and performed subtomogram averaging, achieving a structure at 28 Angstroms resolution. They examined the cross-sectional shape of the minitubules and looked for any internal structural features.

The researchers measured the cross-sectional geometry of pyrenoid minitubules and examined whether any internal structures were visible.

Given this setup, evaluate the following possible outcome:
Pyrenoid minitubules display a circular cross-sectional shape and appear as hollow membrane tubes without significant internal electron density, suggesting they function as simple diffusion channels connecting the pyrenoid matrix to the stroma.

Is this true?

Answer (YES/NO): NO